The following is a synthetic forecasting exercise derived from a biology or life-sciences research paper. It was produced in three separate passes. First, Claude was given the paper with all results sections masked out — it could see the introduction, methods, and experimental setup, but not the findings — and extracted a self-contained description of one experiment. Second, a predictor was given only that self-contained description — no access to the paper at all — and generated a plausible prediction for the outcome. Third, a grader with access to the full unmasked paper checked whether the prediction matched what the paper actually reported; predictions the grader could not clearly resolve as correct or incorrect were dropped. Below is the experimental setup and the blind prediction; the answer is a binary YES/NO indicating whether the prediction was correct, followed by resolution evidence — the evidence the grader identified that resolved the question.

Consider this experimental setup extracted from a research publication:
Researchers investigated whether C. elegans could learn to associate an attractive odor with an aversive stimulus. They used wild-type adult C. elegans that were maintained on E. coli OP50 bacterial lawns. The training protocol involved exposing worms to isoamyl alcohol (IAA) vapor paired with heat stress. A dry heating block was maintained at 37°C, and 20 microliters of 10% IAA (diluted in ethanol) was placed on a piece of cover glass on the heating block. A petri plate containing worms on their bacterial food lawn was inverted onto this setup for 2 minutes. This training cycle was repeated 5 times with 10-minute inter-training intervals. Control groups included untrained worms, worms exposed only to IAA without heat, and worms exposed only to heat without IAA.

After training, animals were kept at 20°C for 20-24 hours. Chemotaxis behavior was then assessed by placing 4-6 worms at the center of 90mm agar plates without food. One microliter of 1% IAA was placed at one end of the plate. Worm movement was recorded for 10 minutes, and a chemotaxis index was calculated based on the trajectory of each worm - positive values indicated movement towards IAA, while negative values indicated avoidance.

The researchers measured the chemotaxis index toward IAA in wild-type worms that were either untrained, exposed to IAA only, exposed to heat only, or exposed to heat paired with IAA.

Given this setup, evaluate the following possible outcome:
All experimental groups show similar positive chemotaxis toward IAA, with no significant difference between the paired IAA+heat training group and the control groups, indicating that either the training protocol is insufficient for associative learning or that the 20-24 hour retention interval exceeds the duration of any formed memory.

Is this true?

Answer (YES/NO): NO